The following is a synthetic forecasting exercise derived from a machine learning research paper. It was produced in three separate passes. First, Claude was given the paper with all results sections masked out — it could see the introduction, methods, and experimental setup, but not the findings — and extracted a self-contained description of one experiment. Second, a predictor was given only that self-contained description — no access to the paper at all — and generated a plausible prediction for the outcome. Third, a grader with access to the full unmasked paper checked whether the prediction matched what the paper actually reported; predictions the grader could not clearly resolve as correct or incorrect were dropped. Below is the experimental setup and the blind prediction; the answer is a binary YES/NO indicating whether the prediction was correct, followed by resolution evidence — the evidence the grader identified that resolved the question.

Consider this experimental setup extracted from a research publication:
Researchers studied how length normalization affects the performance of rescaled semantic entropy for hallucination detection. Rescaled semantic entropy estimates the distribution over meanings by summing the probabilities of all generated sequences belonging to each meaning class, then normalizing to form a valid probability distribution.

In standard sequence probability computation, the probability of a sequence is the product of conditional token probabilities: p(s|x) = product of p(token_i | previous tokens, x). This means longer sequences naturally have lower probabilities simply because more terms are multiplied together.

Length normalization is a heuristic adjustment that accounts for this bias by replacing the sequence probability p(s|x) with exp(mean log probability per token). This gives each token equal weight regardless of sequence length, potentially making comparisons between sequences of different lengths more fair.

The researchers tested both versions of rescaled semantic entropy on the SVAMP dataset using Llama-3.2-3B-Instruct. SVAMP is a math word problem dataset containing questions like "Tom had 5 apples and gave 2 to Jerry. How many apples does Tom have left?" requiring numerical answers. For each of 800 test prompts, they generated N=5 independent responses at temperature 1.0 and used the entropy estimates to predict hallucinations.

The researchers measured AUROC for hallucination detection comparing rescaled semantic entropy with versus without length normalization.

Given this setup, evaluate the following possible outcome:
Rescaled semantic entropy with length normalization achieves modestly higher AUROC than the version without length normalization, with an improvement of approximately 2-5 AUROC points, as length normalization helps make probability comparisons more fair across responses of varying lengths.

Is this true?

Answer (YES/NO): NO